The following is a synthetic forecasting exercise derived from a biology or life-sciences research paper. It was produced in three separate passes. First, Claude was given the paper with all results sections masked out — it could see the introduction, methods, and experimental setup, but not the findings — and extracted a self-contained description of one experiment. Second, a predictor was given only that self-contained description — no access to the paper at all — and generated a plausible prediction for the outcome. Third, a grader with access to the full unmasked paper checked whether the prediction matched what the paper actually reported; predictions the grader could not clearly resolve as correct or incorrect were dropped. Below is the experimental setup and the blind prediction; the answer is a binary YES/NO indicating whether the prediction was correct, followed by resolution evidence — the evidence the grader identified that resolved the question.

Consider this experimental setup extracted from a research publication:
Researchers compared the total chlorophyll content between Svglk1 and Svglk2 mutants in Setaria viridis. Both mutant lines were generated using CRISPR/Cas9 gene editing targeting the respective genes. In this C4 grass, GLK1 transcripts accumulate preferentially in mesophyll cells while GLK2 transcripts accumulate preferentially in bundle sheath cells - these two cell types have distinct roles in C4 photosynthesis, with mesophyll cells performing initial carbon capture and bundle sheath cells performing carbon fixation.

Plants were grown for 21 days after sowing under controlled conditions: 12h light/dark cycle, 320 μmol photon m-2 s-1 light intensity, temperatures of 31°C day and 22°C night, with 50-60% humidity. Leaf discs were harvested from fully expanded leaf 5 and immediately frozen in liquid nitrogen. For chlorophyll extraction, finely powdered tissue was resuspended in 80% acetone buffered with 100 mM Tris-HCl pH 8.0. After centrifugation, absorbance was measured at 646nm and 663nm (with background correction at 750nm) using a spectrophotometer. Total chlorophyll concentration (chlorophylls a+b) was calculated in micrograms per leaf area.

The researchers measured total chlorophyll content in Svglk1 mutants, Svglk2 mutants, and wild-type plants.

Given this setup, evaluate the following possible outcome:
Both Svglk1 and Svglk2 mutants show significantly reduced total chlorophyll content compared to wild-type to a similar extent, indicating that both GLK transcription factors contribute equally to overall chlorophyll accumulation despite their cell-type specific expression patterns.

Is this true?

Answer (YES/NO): NO